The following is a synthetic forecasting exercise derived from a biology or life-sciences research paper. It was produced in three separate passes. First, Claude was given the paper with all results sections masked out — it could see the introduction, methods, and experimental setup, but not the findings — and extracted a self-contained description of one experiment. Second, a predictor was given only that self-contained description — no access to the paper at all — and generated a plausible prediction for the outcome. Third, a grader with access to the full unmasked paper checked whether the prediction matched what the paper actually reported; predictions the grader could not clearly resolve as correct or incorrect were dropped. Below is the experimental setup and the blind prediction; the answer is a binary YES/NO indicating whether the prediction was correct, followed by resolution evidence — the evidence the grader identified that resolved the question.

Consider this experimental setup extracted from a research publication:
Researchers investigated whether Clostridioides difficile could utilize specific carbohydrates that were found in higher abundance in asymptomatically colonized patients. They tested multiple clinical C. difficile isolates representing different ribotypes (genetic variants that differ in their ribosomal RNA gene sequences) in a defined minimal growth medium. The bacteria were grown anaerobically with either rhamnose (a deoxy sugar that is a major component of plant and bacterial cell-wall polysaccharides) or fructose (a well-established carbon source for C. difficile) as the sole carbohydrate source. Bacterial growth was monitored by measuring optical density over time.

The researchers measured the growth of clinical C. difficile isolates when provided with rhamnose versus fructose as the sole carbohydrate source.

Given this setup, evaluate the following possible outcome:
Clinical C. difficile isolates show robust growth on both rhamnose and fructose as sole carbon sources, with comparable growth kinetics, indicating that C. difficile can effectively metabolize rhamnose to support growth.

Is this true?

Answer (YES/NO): NO